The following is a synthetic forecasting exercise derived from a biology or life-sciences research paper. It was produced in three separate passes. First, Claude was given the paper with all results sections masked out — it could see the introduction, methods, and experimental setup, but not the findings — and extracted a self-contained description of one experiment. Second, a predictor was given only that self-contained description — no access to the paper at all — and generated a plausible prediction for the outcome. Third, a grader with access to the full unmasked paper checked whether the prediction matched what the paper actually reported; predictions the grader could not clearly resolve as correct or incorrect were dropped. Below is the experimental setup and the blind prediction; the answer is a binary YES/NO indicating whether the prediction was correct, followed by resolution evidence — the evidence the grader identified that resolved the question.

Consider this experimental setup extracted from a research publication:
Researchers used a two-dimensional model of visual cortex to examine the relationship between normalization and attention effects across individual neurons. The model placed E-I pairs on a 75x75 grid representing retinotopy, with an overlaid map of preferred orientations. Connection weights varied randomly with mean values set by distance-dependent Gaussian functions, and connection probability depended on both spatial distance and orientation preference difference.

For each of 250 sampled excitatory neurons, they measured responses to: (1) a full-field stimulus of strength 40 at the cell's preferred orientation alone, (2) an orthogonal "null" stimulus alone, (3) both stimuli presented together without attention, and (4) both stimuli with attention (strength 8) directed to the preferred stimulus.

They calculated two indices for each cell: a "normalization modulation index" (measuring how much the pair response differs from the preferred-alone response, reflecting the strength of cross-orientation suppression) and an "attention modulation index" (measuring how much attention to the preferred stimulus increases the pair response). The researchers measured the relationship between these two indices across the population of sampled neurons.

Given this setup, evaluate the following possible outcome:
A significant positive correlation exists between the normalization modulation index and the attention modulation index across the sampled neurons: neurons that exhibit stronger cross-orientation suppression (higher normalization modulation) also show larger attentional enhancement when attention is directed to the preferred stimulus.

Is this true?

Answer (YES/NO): YES